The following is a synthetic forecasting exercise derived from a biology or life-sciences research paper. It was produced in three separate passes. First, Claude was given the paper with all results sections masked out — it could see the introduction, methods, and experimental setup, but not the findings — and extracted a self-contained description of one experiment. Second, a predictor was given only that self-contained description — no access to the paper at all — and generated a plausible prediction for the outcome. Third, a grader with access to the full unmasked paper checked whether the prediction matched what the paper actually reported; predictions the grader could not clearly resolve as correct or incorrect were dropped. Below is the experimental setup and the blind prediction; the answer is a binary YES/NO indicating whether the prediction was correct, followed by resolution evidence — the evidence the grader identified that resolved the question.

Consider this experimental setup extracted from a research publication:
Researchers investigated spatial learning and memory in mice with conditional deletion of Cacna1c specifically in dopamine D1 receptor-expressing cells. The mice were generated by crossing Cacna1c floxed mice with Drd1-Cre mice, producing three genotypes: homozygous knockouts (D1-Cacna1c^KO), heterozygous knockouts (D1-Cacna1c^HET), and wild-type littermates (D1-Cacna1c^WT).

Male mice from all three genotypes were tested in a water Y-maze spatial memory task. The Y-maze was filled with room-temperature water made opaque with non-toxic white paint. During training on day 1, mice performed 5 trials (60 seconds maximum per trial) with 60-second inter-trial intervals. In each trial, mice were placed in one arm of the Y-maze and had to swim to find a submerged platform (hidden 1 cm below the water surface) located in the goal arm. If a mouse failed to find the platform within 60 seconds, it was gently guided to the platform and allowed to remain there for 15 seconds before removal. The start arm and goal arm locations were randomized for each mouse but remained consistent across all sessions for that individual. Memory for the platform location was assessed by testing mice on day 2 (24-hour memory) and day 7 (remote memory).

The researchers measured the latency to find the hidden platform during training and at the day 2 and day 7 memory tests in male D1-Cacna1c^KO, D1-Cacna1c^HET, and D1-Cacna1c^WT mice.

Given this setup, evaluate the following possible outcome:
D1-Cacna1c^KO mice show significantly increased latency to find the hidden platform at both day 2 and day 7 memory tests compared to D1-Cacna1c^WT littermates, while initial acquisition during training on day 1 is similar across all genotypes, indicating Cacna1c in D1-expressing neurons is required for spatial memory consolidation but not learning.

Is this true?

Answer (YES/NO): NO